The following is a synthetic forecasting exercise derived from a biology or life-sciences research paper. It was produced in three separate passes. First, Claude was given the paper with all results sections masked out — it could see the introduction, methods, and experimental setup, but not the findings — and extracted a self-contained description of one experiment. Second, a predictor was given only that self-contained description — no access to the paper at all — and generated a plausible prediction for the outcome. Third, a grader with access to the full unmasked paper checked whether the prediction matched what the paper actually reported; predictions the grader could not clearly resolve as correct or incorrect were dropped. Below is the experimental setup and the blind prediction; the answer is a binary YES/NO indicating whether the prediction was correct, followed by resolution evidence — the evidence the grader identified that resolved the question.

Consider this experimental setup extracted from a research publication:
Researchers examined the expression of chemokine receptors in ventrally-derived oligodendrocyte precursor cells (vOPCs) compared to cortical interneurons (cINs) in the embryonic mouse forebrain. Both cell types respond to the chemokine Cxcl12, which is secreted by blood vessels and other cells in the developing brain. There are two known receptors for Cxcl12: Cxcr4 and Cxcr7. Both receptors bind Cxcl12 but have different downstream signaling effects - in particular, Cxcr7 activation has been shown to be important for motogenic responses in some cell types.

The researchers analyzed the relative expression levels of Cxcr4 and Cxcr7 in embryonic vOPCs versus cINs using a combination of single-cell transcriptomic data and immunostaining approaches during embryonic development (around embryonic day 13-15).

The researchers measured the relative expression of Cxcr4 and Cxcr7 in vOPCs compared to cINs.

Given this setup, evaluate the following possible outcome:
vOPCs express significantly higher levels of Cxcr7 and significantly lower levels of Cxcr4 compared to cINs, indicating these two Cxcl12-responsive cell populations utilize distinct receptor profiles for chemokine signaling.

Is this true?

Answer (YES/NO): NO